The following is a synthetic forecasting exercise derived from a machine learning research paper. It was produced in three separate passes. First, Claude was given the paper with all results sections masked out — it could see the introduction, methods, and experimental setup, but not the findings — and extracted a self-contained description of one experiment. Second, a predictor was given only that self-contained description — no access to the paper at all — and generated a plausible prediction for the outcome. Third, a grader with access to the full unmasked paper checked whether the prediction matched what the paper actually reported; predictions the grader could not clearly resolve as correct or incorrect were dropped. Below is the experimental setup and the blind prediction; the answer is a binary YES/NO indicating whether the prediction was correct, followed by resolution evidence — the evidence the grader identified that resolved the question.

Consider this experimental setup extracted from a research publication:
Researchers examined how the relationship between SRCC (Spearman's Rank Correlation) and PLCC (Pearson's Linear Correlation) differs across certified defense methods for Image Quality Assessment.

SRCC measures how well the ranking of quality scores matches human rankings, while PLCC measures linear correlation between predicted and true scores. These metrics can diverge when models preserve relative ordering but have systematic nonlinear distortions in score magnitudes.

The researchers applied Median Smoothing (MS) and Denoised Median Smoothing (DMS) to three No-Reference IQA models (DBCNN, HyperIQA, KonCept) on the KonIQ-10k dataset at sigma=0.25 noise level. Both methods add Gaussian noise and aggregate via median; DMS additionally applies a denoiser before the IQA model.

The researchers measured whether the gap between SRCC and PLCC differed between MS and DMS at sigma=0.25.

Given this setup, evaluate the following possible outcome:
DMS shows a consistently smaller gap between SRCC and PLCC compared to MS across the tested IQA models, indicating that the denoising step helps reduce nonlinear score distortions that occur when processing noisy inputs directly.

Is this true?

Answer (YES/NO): NO